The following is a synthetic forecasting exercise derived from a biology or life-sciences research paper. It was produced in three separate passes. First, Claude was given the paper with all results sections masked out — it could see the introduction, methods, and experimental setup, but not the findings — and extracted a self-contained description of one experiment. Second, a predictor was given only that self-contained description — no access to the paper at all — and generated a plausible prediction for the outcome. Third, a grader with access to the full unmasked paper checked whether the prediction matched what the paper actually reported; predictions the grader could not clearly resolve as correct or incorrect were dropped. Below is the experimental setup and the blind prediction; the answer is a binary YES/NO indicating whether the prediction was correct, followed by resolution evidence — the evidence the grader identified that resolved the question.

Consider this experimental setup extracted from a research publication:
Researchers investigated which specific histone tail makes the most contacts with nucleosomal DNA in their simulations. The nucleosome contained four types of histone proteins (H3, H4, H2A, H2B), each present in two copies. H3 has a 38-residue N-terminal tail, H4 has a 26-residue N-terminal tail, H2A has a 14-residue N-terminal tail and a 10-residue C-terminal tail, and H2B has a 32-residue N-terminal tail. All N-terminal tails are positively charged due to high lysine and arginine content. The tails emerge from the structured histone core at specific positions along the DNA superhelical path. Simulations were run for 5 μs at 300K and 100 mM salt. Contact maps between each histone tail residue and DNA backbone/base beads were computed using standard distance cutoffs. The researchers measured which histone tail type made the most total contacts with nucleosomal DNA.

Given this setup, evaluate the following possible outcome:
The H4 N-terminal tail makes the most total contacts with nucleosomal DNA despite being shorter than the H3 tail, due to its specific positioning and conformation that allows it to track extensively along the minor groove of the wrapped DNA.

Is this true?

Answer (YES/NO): NO